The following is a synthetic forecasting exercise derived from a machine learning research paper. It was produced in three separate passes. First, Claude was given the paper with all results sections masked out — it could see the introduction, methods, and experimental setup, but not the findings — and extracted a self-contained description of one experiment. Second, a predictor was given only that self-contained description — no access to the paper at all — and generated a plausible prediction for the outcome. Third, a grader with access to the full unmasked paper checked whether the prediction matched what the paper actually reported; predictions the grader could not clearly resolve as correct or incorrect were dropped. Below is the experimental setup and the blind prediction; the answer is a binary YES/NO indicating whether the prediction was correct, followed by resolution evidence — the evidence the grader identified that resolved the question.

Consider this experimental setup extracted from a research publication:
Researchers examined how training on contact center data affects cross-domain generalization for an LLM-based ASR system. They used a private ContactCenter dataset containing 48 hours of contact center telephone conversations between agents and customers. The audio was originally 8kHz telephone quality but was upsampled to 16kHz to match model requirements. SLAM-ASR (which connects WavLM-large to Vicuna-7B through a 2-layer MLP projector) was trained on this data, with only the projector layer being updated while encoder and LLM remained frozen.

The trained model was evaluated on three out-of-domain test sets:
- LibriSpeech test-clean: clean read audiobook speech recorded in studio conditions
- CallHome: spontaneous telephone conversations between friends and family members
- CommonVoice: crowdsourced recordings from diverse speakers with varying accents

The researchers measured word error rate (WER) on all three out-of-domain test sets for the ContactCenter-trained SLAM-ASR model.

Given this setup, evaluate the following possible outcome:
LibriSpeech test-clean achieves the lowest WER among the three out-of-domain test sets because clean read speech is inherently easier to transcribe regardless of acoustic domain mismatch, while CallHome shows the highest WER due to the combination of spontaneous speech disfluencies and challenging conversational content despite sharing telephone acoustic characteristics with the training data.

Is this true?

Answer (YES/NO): YES